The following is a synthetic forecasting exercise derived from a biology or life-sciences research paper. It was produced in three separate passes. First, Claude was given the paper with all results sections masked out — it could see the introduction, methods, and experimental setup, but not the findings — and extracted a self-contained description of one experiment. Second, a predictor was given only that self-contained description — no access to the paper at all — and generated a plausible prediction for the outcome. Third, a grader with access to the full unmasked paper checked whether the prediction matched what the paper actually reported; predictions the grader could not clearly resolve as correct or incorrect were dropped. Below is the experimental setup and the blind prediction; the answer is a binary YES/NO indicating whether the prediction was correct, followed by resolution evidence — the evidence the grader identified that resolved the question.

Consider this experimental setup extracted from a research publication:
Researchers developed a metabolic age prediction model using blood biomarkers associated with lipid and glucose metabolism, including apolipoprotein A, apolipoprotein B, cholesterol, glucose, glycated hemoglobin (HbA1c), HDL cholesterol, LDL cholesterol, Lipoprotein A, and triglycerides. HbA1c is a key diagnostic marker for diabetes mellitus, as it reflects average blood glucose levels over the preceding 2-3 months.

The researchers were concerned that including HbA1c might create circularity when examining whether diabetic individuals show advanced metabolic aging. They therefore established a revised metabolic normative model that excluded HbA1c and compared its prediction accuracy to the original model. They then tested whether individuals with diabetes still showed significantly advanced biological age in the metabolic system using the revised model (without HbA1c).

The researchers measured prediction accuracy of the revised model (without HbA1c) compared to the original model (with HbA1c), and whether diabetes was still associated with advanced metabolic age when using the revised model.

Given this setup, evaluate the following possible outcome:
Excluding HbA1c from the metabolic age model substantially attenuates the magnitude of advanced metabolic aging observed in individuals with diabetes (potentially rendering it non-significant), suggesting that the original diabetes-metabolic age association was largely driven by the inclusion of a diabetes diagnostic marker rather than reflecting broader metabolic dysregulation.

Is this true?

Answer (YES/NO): NO